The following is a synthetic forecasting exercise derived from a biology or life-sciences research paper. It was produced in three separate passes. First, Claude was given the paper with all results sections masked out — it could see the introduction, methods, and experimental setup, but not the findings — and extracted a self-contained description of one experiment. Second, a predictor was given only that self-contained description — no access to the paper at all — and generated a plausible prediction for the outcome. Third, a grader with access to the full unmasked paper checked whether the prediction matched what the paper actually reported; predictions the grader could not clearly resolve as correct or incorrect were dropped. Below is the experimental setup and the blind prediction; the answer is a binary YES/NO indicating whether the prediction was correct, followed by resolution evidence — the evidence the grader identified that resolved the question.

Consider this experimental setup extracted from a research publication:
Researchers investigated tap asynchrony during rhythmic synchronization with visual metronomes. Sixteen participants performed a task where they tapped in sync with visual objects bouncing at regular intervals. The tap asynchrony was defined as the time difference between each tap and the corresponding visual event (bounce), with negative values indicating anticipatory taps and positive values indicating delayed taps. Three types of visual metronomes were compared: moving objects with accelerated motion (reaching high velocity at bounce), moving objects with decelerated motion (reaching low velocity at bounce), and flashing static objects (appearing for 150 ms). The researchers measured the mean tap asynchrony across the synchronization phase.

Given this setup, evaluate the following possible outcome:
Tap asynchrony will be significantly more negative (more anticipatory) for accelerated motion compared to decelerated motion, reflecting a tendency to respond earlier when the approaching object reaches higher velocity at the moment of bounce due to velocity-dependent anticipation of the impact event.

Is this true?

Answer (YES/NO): NO